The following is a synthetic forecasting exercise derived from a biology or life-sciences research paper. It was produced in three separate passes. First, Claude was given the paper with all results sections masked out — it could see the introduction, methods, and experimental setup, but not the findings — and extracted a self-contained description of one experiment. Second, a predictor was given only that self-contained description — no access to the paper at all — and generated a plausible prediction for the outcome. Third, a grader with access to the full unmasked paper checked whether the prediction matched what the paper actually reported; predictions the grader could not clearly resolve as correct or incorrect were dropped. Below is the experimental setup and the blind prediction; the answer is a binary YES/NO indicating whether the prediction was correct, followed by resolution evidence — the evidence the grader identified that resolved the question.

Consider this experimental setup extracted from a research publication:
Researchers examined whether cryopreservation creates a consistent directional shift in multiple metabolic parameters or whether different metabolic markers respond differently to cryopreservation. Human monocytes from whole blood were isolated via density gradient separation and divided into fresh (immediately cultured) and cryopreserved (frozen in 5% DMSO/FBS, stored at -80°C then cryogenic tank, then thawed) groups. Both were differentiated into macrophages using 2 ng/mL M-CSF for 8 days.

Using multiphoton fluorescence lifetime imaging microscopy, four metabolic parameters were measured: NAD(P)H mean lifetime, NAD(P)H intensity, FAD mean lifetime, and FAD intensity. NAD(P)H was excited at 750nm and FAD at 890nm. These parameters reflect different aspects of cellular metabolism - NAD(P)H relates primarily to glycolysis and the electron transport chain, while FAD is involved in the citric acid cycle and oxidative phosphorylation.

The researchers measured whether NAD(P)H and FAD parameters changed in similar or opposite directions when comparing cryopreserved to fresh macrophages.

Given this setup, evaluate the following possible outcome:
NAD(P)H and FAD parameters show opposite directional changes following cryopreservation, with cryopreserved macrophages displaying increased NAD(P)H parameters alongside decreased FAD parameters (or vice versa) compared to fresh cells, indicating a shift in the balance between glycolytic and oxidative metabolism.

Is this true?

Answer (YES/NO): YES